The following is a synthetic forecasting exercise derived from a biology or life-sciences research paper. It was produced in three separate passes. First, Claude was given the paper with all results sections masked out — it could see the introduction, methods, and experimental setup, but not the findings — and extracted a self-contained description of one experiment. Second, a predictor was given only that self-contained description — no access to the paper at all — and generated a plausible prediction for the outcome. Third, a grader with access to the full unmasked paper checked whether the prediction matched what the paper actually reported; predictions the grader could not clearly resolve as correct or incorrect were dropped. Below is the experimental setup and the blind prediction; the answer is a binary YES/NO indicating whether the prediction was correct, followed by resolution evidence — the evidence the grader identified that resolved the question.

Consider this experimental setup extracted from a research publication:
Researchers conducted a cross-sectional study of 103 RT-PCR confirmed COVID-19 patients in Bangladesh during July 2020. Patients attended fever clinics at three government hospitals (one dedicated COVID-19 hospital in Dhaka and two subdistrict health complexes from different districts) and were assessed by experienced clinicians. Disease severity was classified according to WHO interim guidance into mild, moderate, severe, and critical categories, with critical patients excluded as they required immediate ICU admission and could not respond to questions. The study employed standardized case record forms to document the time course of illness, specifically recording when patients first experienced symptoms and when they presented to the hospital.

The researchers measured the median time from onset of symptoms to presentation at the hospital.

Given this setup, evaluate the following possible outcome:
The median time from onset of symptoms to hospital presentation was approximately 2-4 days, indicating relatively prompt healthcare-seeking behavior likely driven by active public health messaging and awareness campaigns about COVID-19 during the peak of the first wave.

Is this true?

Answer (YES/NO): NO